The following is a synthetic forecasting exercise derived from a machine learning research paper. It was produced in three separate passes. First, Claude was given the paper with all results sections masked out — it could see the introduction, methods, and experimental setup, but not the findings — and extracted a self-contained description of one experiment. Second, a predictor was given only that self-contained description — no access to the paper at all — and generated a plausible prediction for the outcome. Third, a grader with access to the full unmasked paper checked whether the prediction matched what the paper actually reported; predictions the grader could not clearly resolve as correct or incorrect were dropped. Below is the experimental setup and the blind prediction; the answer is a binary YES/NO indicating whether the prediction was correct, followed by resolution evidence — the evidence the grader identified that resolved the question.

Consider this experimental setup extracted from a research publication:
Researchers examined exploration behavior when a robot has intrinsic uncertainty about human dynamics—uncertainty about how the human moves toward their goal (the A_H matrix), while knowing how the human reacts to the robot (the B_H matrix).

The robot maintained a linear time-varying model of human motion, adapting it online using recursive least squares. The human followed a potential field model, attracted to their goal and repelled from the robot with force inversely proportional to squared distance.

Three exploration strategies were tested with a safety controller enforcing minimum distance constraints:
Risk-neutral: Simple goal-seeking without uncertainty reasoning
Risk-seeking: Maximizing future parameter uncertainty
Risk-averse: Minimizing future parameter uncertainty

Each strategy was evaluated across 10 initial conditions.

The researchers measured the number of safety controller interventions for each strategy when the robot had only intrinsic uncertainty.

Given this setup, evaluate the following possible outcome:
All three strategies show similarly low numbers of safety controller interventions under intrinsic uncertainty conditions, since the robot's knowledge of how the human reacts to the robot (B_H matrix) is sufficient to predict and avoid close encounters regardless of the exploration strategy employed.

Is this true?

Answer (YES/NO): YES